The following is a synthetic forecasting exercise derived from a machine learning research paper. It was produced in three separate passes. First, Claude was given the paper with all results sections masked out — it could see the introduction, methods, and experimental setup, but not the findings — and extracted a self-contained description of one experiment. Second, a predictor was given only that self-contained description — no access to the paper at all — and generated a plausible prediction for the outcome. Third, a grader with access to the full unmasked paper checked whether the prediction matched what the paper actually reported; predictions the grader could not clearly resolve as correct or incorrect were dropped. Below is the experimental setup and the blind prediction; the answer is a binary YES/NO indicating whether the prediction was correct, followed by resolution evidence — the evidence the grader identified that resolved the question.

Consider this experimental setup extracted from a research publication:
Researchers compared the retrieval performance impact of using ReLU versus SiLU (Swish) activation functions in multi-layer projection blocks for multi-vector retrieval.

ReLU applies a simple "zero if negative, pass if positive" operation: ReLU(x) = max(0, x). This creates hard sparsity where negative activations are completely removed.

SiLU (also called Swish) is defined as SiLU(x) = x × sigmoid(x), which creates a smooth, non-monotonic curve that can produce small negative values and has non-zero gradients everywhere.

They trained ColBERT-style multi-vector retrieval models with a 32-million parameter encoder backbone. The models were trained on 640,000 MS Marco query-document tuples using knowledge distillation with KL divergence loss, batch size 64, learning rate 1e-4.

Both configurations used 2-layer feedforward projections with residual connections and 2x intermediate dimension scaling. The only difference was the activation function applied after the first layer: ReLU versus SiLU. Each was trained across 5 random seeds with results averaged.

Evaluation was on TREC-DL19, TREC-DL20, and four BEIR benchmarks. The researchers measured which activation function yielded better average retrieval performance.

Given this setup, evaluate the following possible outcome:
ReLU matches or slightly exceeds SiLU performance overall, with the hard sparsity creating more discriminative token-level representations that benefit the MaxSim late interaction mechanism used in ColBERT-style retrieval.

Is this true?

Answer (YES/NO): YES